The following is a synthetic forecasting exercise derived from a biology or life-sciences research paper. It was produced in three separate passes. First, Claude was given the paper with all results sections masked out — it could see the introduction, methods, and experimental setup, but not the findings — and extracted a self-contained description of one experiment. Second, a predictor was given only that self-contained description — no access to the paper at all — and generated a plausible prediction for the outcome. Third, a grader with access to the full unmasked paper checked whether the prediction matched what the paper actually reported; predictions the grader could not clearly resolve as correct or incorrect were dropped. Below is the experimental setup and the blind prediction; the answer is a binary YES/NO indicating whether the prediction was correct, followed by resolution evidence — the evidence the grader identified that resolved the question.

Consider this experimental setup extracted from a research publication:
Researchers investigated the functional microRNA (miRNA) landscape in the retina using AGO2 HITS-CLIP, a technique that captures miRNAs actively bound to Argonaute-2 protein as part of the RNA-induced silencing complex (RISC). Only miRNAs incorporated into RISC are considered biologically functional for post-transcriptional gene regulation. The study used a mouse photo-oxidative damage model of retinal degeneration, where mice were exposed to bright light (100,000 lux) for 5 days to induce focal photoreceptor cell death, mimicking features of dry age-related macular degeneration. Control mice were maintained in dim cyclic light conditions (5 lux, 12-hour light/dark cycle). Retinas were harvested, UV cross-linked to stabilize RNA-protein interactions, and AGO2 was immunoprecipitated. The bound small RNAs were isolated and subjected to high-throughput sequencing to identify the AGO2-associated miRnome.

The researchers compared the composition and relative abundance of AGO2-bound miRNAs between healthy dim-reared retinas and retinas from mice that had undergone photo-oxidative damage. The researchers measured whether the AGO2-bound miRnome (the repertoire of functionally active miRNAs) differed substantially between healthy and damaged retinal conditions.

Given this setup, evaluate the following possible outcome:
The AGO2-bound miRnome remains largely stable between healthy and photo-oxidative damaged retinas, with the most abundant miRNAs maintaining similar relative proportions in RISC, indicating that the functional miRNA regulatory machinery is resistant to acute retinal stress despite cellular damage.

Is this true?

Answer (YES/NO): YES